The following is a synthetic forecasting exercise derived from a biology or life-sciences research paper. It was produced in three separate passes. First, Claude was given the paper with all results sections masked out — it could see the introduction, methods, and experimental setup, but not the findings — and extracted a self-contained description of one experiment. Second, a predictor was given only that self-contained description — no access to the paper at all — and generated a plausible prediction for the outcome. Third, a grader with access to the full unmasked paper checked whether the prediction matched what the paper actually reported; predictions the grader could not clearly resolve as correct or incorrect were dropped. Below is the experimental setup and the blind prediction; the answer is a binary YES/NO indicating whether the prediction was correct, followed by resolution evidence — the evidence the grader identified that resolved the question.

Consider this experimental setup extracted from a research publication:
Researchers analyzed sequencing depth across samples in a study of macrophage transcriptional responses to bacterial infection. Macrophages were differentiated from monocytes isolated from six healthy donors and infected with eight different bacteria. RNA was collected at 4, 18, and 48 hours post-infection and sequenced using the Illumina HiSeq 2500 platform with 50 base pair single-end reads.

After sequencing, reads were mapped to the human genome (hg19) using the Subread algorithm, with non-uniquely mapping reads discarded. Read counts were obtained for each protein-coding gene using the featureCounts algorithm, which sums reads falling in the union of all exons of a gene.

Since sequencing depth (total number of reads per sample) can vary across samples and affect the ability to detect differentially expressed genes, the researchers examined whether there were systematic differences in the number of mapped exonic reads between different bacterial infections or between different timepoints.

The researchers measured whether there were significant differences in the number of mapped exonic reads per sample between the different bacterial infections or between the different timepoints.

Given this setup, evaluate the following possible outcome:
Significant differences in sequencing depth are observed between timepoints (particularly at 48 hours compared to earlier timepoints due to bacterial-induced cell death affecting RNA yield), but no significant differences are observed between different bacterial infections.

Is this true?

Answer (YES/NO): NO